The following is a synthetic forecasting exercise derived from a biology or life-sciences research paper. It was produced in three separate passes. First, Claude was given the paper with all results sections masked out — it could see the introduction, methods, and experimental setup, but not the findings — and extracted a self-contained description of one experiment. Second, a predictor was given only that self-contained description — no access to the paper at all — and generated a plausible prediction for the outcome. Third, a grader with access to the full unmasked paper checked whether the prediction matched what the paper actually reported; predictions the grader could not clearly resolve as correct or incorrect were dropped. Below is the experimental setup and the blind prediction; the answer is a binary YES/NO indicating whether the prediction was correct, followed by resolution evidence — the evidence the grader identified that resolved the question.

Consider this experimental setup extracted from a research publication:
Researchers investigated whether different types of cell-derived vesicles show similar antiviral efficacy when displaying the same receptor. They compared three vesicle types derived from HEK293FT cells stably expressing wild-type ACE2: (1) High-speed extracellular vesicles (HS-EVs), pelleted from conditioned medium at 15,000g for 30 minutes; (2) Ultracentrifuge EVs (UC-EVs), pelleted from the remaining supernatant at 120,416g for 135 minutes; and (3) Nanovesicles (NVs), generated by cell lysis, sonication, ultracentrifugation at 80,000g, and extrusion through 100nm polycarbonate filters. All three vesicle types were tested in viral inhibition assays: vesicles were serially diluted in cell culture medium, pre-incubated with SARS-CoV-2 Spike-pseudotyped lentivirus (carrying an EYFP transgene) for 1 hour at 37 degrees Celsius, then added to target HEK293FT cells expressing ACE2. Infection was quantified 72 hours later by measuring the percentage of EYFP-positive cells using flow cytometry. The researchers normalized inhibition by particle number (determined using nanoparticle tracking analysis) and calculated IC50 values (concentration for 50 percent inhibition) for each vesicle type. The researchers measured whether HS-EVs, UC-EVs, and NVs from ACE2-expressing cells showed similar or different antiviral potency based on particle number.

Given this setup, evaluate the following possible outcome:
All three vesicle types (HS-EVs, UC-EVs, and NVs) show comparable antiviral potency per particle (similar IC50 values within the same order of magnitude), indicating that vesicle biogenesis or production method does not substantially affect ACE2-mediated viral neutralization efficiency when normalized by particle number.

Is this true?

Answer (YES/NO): YES